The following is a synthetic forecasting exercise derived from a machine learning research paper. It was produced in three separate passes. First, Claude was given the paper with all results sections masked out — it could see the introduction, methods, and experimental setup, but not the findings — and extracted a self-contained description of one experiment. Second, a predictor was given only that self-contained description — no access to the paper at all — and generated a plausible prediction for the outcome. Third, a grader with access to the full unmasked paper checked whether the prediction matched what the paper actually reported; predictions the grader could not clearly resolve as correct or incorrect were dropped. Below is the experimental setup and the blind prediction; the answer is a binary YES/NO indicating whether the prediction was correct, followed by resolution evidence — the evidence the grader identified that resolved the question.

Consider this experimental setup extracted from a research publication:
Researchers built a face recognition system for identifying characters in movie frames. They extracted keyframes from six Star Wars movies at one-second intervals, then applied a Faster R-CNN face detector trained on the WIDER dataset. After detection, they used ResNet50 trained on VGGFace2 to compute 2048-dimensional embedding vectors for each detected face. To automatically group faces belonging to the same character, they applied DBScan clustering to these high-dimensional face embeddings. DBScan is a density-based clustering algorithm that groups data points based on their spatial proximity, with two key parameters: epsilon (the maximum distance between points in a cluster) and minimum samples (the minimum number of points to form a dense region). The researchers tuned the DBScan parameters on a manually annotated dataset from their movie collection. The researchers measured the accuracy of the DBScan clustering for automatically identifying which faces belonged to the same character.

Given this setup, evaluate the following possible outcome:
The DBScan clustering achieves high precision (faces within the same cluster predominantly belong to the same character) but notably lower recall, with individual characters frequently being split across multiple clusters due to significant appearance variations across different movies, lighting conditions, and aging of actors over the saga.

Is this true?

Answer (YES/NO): NO